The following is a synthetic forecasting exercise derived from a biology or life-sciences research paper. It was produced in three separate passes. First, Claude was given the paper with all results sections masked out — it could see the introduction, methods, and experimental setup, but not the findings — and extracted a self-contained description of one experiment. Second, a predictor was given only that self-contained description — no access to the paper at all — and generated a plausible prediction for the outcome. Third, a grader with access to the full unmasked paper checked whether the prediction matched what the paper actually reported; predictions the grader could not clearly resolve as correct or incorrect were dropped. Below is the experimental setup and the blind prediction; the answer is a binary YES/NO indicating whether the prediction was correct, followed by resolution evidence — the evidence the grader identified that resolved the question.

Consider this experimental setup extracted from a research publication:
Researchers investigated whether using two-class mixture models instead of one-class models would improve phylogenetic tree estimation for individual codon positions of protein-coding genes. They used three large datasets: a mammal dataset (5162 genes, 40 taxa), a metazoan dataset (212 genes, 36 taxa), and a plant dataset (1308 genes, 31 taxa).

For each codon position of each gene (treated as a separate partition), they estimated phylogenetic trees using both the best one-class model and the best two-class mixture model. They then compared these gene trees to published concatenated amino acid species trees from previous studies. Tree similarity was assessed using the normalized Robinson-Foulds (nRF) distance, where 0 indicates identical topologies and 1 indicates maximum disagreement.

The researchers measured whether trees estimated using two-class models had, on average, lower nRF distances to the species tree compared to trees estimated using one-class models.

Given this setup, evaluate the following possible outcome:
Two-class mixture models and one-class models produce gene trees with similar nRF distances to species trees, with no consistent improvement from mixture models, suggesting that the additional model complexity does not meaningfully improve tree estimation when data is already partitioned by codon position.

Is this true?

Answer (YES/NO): NO